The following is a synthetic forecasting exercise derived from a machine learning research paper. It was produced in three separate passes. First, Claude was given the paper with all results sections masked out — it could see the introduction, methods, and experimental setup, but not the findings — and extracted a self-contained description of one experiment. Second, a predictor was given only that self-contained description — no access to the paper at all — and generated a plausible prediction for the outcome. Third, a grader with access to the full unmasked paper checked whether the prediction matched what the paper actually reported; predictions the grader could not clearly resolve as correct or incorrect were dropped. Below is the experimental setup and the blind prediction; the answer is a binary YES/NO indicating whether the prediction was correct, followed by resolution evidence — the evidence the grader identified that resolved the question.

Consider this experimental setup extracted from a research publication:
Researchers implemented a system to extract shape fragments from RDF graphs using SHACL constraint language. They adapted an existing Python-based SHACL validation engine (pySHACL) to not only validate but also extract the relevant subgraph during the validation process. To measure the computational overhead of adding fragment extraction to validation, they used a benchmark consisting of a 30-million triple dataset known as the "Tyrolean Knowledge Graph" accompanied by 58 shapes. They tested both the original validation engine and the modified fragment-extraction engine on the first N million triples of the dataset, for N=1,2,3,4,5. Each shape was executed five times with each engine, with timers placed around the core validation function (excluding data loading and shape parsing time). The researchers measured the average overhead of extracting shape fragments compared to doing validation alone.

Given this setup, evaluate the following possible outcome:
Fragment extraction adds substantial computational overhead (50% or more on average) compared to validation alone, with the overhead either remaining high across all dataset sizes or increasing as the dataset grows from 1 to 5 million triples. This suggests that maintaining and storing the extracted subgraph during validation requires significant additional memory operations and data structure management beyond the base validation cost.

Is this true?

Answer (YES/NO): NO